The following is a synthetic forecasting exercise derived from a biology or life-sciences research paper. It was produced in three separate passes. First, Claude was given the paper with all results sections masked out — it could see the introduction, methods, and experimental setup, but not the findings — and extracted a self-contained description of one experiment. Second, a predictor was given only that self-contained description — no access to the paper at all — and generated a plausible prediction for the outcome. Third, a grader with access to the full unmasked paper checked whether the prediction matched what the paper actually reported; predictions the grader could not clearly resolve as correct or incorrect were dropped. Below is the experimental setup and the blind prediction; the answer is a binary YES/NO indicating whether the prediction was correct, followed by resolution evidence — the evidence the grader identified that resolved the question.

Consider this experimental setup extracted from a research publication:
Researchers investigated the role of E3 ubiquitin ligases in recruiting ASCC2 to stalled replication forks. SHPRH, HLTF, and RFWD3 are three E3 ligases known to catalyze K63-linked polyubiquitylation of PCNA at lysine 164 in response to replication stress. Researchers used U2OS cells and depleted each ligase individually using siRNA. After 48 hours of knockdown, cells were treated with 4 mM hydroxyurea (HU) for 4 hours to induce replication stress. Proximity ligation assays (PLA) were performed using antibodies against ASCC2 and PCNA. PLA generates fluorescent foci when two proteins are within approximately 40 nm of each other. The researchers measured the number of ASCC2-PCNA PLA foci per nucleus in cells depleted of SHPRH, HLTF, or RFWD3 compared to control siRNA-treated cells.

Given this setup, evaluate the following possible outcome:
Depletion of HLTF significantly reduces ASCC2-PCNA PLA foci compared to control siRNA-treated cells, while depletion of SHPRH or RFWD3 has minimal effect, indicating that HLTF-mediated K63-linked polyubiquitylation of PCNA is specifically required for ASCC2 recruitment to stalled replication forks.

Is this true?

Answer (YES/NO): NO